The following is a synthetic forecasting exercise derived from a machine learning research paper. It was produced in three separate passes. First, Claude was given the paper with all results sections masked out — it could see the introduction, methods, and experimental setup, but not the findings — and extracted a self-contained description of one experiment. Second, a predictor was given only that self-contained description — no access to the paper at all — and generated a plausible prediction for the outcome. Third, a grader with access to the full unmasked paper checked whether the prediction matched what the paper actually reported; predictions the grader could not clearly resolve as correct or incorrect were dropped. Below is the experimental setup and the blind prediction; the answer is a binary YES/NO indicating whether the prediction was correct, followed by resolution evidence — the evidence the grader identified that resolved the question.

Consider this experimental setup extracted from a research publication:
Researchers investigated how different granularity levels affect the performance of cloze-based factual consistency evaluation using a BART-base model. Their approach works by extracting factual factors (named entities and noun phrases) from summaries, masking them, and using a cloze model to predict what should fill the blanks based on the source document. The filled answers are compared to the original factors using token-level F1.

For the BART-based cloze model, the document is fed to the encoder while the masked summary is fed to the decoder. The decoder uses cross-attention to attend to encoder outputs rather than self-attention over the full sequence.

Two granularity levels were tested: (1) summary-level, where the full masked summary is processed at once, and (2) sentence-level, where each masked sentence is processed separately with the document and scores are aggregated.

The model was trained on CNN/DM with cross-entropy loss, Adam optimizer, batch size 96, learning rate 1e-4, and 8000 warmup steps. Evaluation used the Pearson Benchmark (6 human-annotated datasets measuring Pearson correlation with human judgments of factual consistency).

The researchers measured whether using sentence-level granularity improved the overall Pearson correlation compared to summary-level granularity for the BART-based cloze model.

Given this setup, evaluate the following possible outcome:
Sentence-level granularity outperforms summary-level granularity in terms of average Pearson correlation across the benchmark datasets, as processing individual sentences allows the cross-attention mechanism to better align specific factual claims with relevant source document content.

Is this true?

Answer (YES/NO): NO